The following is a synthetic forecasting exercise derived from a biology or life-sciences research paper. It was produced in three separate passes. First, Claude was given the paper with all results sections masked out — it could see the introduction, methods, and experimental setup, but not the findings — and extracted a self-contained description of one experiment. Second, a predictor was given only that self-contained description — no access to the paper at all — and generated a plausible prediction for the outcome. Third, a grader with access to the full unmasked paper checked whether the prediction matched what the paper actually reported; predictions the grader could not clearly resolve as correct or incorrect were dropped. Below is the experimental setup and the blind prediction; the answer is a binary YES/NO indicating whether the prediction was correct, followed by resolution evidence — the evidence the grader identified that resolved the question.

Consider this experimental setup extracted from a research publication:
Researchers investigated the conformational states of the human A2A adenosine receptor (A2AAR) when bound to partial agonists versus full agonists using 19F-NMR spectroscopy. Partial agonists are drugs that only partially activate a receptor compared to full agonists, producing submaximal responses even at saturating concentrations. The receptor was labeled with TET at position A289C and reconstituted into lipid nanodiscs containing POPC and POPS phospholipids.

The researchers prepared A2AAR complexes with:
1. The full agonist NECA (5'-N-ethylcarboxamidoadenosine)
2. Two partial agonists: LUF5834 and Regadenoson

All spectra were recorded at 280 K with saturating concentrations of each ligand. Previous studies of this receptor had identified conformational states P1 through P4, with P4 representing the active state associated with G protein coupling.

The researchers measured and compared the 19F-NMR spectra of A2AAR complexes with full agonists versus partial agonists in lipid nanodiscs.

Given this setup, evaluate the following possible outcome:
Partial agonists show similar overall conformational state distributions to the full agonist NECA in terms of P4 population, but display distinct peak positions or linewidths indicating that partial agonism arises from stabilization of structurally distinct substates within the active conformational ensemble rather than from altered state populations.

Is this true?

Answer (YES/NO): NO